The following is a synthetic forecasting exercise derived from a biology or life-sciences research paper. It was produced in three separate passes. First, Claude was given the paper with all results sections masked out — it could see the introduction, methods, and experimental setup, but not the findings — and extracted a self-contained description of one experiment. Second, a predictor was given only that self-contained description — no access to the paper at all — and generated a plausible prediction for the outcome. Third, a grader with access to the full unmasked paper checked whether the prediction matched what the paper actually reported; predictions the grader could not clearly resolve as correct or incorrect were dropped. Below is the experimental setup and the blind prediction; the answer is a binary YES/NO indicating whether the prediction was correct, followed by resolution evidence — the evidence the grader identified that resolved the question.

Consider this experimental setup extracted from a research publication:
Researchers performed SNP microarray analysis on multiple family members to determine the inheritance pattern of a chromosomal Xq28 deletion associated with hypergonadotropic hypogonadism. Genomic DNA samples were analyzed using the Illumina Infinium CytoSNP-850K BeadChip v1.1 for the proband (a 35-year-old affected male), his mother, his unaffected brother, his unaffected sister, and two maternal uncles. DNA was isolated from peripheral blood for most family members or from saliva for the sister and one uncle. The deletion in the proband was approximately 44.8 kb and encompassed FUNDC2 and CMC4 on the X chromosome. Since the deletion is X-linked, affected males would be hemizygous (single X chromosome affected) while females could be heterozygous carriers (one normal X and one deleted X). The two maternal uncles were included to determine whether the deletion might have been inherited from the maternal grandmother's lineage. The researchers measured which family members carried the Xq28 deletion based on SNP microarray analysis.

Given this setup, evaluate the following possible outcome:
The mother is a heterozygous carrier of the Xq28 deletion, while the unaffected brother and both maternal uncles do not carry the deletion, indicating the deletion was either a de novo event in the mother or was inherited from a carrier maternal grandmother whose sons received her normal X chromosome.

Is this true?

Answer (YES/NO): NO